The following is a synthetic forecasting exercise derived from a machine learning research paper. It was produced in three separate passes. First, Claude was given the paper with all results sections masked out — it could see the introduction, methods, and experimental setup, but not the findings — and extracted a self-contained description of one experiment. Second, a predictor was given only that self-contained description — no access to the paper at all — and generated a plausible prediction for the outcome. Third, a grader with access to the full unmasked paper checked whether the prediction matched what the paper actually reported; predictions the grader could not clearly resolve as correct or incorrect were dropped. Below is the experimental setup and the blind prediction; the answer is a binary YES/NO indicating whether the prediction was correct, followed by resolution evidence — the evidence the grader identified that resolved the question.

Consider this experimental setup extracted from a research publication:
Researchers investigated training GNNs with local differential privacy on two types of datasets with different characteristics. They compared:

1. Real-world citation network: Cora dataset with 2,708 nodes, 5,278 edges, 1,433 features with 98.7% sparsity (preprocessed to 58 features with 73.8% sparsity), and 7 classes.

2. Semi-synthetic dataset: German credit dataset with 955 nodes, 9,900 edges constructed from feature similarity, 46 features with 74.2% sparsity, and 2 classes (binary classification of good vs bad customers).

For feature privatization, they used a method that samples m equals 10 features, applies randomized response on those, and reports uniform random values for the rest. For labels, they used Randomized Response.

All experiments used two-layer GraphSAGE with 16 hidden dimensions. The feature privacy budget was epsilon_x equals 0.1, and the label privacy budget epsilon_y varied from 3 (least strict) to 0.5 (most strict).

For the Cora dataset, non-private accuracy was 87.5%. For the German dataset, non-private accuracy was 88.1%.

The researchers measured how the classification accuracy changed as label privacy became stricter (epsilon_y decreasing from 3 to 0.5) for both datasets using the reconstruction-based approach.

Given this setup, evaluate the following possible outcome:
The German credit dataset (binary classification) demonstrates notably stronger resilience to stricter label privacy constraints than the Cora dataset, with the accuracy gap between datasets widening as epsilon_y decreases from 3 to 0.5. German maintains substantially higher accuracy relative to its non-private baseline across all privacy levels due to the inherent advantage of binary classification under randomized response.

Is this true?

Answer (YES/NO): YES